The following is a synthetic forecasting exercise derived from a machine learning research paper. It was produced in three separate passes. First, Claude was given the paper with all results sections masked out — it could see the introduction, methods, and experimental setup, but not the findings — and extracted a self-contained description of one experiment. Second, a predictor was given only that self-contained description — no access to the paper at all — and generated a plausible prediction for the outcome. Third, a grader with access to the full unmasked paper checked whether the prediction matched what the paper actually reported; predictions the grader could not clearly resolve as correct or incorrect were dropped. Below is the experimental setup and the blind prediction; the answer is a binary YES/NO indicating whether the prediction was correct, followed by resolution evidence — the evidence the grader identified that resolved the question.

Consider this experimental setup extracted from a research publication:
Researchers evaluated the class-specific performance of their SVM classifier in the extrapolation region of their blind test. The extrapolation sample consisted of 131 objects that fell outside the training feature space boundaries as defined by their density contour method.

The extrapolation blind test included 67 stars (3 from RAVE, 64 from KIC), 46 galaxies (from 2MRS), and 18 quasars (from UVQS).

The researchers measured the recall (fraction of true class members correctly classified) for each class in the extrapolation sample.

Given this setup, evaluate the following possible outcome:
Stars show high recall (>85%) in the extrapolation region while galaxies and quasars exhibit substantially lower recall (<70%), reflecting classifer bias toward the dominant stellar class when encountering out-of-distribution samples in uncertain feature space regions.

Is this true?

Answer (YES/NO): YES